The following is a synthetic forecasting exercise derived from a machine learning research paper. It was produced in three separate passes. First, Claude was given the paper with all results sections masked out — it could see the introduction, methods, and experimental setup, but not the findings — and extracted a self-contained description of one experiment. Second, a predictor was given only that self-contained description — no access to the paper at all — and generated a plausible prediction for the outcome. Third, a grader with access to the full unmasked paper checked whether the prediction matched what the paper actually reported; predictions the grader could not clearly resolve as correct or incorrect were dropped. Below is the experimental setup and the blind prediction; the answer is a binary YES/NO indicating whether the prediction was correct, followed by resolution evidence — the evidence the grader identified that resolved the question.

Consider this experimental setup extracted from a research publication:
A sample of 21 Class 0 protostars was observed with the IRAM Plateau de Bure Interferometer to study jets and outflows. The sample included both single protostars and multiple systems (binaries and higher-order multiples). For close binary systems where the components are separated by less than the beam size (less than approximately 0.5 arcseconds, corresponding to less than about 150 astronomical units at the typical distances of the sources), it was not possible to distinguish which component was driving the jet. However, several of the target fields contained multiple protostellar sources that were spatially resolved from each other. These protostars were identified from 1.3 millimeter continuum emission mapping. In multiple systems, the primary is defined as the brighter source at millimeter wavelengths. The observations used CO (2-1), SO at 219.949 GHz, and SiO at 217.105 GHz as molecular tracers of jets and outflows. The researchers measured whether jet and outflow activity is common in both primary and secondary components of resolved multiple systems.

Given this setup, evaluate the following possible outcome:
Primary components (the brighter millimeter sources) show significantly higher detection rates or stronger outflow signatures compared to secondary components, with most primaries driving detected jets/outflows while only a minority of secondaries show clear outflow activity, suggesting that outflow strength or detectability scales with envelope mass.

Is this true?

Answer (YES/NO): NO